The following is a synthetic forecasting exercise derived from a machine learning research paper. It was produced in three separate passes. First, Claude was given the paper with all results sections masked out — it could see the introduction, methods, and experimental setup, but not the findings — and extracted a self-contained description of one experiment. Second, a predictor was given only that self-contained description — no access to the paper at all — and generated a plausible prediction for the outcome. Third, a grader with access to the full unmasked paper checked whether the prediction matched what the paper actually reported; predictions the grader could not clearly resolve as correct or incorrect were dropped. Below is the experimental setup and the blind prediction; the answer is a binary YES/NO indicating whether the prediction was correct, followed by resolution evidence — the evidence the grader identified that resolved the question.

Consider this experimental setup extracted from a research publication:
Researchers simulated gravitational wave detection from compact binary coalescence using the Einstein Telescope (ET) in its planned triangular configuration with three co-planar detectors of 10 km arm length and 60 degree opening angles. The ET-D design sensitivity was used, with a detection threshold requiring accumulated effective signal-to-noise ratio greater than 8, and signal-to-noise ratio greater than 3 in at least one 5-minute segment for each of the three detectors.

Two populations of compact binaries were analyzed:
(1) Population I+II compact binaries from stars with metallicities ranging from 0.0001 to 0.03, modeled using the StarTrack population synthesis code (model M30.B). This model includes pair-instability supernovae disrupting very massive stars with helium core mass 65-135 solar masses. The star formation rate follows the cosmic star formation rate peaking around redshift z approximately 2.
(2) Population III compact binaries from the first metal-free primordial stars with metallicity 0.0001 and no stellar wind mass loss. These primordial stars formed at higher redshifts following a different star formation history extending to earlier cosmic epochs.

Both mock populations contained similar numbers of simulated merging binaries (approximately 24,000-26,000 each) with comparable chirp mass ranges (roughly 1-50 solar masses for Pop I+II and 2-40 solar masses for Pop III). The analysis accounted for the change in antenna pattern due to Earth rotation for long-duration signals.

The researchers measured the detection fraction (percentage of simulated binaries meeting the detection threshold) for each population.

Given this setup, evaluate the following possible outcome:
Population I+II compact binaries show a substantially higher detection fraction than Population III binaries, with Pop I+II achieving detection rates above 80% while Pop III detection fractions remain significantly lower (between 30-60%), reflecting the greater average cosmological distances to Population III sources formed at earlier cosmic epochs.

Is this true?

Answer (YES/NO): NO